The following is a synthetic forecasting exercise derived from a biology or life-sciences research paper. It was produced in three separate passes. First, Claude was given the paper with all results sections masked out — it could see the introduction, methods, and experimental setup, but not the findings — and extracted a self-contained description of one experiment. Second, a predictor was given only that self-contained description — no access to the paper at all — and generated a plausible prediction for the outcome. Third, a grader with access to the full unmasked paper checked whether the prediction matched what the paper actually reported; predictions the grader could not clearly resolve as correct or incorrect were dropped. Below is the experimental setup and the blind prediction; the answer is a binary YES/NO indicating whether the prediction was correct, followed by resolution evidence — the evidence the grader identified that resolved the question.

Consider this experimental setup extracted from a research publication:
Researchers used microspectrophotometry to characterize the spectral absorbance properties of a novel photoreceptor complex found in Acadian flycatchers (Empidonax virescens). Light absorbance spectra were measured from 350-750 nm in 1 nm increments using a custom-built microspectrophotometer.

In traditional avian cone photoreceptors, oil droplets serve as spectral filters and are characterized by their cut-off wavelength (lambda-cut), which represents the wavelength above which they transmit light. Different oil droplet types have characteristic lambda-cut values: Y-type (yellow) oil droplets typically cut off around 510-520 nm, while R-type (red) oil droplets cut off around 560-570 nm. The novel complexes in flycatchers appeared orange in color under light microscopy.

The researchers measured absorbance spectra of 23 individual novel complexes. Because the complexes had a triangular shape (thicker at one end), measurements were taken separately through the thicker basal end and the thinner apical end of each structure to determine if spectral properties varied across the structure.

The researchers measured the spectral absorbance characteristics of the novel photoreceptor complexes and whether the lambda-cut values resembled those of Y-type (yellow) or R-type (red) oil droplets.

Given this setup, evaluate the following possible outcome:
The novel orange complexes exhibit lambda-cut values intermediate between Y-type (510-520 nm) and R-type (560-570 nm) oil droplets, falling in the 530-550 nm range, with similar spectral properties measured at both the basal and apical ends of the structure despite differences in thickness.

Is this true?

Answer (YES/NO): NO